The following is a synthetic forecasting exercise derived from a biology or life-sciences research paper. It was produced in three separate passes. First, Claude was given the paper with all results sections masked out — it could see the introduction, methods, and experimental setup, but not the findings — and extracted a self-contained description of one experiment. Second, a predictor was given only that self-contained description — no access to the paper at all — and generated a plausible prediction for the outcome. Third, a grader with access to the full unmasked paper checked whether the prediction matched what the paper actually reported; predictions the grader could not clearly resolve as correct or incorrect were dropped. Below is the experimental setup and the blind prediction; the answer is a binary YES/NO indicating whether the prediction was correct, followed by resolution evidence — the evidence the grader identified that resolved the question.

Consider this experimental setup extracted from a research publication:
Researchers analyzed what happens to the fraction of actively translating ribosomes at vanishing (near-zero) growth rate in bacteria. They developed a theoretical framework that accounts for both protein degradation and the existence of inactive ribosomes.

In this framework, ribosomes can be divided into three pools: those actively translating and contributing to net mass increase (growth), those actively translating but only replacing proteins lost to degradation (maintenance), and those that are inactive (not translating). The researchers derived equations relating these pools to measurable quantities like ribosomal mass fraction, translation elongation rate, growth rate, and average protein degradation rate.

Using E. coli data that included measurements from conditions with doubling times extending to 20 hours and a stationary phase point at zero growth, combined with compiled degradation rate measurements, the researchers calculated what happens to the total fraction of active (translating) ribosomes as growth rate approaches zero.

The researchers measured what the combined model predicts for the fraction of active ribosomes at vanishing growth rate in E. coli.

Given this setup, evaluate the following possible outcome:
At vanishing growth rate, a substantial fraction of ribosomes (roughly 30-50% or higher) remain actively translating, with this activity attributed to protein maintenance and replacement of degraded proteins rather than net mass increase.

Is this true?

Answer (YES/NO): NO